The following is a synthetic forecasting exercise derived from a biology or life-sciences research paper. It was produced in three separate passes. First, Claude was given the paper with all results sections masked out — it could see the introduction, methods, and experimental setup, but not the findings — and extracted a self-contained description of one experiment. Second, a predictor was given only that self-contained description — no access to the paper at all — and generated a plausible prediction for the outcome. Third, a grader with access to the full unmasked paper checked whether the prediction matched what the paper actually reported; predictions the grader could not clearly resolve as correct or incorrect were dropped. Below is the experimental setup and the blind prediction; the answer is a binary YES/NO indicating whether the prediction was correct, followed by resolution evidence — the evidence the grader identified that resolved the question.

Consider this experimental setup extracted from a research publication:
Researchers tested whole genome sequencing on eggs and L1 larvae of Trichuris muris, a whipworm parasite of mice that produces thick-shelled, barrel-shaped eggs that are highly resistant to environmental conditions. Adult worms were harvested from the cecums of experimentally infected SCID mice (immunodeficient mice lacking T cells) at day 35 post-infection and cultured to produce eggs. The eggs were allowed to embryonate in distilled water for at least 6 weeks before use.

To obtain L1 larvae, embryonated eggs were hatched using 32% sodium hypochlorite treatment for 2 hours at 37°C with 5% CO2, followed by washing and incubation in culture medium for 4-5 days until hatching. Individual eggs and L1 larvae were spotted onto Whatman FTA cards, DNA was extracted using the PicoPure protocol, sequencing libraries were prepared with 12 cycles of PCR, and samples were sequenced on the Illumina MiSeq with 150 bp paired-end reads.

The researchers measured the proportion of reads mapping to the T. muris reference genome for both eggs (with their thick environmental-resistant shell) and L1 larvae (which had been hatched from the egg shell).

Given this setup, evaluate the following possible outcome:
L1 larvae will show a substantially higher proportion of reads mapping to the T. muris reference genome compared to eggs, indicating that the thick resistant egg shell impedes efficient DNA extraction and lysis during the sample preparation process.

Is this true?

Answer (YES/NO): YES